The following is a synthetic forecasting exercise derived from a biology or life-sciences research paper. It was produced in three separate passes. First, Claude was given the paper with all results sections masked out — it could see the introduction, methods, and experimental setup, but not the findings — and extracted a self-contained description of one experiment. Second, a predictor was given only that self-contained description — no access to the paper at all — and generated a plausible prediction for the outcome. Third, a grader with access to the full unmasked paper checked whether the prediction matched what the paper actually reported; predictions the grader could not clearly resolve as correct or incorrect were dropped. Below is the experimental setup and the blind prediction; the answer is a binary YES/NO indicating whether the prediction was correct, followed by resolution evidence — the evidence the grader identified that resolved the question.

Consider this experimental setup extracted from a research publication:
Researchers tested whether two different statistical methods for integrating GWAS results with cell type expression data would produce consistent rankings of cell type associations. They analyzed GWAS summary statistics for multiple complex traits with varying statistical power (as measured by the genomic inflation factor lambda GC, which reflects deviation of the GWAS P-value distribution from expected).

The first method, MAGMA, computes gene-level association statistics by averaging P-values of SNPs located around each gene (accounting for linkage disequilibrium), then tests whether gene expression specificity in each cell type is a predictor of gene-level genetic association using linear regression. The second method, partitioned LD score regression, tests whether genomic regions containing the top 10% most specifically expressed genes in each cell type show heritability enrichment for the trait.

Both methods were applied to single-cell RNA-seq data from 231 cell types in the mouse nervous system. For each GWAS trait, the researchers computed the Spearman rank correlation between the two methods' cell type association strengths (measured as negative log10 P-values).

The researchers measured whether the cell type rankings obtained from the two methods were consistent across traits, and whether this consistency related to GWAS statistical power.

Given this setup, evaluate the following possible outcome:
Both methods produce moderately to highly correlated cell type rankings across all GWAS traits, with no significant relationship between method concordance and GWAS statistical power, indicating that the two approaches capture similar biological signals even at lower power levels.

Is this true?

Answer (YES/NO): NO